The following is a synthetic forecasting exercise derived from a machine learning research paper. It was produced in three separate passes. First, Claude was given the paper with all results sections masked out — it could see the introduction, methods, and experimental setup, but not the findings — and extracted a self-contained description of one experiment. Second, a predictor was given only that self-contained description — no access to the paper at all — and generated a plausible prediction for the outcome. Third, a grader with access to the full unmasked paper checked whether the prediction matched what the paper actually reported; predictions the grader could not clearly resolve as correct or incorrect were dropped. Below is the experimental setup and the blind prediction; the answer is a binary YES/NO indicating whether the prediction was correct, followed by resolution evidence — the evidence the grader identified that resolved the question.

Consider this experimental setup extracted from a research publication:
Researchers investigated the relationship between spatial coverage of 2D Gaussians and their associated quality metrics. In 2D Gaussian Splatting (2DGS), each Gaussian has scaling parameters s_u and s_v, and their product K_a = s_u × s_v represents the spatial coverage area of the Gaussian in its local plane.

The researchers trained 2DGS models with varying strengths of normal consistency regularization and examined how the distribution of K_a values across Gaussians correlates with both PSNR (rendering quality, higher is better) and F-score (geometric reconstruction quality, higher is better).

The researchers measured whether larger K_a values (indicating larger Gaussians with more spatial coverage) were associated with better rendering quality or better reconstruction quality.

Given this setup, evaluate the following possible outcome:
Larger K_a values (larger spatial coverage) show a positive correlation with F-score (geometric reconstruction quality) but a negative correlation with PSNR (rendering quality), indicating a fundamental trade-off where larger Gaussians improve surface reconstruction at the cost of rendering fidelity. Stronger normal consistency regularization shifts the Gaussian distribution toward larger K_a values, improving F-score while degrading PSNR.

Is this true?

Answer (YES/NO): YES